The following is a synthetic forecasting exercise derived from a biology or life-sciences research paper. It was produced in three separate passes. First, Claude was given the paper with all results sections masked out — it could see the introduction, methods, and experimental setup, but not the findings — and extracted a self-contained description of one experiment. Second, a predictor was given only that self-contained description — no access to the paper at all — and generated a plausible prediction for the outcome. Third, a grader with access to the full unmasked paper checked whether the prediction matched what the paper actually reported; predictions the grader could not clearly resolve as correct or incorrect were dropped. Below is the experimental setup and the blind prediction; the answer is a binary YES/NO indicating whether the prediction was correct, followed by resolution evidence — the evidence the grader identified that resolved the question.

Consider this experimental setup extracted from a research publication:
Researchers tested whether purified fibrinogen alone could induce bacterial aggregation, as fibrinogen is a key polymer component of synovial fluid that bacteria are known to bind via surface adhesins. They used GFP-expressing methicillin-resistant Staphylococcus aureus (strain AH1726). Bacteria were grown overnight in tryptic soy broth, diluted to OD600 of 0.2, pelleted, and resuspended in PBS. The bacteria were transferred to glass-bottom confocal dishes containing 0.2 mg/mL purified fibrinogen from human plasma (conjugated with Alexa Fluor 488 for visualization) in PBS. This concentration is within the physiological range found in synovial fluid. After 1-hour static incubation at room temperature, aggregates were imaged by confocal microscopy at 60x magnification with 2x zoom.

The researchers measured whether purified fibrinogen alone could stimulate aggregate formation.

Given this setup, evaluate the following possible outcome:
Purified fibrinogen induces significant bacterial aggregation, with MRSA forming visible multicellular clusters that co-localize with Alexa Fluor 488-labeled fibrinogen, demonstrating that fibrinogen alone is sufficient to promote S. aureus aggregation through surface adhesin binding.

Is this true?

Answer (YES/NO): YES